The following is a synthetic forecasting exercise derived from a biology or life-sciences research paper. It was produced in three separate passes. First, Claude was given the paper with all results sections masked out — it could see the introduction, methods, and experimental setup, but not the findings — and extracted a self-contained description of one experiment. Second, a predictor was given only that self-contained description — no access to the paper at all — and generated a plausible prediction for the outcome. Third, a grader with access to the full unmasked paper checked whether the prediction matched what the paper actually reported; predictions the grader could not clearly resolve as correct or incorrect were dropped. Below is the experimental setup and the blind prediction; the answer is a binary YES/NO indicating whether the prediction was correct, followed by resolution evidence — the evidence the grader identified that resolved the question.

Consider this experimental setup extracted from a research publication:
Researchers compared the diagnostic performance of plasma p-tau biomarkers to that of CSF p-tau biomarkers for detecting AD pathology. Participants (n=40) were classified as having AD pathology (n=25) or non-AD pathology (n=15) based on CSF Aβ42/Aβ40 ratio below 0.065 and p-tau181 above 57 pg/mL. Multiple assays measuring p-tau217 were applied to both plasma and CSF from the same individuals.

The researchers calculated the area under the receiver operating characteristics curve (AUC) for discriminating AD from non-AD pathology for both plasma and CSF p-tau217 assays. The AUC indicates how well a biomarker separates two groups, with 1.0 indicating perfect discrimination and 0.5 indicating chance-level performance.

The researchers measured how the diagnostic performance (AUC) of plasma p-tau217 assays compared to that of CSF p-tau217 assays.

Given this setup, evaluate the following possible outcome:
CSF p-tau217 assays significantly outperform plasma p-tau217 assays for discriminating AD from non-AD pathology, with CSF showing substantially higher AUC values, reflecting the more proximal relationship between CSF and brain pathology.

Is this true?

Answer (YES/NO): NO